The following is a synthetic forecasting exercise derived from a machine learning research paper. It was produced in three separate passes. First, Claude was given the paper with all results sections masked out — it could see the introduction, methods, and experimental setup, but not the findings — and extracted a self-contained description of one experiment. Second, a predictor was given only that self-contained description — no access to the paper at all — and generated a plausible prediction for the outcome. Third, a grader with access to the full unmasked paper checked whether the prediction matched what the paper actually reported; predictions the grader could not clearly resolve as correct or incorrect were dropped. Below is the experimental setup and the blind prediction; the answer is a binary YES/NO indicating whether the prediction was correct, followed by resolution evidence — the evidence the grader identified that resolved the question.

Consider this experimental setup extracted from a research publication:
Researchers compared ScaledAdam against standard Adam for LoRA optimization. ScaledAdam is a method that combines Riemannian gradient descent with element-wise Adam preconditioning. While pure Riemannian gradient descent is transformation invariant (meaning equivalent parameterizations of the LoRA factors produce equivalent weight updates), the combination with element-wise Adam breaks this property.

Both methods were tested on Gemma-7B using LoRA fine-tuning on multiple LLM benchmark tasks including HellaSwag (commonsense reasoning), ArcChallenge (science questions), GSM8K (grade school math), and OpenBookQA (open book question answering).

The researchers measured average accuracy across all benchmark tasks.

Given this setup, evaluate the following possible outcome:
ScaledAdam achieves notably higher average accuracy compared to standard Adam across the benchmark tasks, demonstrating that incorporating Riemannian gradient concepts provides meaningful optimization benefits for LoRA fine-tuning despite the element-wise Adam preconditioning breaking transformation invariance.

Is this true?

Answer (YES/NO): NO